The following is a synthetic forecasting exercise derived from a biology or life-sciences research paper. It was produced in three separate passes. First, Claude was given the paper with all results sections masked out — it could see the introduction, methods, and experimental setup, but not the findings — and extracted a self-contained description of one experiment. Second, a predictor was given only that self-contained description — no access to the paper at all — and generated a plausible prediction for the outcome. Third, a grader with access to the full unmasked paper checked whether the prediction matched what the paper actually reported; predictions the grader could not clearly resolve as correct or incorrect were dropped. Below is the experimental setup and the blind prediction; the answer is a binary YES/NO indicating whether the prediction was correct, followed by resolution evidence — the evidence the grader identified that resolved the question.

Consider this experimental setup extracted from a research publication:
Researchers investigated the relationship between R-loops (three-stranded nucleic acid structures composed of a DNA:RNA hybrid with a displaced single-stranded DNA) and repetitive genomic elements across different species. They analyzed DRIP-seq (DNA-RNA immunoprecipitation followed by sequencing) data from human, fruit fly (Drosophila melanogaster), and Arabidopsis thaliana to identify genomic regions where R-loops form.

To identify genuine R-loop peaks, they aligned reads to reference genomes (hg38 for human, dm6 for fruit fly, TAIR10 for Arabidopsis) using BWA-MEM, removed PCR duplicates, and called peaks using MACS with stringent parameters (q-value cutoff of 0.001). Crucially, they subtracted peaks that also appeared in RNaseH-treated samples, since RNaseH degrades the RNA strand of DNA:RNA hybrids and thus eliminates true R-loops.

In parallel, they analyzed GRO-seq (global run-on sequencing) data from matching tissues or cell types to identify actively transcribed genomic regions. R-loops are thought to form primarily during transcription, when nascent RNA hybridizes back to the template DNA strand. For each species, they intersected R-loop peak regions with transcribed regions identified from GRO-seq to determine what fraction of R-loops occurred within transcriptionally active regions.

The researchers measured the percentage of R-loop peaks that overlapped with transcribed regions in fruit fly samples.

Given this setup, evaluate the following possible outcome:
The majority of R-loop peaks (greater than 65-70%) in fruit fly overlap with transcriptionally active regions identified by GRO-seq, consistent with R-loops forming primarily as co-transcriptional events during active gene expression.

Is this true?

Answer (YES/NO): NO